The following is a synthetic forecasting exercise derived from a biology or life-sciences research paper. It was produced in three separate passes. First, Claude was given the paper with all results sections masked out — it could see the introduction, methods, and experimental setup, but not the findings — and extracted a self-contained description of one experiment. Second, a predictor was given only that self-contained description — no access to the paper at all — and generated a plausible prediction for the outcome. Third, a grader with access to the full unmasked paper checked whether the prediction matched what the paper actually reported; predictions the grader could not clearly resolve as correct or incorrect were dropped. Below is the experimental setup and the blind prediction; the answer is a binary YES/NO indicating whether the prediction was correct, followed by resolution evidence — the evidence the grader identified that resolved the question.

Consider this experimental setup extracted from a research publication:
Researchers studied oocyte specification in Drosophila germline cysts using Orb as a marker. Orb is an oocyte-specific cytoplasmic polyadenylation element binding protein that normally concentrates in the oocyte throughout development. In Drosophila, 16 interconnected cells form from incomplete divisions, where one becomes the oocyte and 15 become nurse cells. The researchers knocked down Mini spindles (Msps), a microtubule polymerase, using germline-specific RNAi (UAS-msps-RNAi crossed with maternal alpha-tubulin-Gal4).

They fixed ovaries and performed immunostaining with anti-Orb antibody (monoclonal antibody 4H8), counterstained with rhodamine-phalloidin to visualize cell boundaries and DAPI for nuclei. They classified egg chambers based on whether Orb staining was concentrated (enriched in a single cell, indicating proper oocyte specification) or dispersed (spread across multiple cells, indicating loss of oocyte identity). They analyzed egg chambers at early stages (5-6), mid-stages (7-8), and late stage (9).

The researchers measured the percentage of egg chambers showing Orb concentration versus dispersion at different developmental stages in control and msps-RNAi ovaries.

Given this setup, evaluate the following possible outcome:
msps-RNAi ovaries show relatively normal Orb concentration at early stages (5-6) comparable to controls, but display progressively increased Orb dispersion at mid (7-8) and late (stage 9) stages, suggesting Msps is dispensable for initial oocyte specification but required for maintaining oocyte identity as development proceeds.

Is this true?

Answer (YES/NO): YES